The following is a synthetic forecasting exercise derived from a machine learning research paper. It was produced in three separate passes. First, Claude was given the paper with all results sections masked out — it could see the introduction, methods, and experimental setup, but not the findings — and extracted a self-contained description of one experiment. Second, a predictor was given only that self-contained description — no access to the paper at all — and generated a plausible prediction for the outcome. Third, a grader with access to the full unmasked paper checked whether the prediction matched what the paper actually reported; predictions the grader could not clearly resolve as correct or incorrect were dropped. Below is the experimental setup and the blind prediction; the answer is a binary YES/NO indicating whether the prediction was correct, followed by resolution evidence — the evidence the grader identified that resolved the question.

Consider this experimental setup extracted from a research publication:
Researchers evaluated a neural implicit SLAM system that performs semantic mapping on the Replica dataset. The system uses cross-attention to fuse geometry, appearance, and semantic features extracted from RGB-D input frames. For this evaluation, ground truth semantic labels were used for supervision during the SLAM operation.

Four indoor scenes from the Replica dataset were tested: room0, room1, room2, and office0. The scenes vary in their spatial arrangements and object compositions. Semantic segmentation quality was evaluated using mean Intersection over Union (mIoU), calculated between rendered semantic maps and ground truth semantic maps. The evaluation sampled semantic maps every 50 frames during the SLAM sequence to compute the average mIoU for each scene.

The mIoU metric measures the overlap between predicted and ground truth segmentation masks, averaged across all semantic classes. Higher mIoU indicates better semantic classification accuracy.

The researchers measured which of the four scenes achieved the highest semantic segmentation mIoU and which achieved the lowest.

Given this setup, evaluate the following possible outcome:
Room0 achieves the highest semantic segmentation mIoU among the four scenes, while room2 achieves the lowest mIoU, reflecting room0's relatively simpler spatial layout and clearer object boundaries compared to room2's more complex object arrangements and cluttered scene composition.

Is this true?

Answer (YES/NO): YES